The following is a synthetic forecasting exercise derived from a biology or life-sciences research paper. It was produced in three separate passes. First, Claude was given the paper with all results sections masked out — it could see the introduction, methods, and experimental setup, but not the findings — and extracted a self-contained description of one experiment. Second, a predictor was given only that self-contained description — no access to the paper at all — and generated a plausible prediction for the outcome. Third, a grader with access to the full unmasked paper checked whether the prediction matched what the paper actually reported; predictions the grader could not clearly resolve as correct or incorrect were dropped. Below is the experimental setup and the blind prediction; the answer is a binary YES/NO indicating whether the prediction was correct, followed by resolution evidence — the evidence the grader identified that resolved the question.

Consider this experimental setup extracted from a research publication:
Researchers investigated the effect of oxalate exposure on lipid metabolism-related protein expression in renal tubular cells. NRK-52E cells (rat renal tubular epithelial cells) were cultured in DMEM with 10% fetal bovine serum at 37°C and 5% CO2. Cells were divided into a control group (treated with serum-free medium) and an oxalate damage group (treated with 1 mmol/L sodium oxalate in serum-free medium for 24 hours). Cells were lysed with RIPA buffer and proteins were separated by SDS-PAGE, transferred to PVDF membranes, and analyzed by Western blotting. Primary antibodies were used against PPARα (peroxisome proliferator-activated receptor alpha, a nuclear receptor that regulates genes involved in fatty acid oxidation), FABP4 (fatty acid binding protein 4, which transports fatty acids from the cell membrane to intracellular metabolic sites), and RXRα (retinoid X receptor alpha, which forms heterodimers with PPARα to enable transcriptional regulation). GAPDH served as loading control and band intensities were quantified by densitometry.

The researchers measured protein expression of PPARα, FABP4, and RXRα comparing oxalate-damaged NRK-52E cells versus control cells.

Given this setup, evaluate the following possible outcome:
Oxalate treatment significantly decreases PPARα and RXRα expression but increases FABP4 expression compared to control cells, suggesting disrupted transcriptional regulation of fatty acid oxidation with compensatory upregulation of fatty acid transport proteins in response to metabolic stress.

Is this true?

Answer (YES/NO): NO